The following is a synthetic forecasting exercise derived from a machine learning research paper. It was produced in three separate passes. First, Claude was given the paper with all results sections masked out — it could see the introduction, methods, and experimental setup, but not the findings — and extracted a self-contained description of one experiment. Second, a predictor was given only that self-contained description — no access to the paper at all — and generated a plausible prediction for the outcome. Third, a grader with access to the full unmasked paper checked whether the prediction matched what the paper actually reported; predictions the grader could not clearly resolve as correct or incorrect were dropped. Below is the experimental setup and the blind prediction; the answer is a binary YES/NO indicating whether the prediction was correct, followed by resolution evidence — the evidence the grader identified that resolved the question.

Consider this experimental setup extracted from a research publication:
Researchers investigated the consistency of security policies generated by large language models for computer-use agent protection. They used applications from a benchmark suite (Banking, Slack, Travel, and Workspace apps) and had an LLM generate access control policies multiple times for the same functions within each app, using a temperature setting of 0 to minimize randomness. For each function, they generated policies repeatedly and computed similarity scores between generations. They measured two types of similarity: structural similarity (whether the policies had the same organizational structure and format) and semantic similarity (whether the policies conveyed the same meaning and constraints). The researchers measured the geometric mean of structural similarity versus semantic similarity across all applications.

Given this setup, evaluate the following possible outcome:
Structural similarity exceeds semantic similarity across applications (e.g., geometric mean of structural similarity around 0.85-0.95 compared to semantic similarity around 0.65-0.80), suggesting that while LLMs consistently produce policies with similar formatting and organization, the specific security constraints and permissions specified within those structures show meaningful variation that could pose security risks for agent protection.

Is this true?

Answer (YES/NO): NO